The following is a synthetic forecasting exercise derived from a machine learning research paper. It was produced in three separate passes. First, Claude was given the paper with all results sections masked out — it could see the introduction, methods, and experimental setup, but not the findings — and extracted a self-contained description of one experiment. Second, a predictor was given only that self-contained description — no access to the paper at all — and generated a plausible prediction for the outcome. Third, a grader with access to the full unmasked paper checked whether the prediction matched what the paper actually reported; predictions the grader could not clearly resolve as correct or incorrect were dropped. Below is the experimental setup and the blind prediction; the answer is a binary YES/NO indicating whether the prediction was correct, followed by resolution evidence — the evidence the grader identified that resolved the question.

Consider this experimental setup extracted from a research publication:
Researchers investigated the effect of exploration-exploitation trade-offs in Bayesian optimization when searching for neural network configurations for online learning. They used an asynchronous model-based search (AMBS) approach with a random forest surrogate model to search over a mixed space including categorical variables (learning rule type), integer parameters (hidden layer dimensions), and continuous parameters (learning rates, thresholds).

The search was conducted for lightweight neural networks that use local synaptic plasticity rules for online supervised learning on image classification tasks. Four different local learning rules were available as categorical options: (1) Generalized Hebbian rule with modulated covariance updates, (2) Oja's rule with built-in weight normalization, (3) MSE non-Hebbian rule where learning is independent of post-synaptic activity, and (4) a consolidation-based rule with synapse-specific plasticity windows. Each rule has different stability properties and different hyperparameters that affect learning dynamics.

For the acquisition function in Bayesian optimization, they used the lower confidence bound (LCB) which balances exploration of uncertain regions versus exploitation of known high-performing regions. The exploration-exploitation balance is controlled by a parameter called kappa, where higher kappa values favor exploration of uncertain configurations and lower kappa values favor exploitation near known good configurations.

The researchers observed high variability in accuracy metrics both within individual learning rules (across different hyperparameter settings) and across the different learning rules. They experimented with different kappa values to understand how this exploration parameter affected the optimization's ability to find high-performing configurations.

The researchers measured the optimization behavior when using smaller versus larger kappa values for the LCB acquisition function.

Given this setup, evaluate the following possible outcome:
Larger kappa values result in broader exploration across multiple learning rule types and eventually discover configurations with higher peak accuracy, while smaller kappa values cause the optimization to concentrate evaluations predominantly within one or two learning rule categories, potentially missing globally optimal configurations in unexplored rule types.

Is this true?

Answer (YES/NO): NO